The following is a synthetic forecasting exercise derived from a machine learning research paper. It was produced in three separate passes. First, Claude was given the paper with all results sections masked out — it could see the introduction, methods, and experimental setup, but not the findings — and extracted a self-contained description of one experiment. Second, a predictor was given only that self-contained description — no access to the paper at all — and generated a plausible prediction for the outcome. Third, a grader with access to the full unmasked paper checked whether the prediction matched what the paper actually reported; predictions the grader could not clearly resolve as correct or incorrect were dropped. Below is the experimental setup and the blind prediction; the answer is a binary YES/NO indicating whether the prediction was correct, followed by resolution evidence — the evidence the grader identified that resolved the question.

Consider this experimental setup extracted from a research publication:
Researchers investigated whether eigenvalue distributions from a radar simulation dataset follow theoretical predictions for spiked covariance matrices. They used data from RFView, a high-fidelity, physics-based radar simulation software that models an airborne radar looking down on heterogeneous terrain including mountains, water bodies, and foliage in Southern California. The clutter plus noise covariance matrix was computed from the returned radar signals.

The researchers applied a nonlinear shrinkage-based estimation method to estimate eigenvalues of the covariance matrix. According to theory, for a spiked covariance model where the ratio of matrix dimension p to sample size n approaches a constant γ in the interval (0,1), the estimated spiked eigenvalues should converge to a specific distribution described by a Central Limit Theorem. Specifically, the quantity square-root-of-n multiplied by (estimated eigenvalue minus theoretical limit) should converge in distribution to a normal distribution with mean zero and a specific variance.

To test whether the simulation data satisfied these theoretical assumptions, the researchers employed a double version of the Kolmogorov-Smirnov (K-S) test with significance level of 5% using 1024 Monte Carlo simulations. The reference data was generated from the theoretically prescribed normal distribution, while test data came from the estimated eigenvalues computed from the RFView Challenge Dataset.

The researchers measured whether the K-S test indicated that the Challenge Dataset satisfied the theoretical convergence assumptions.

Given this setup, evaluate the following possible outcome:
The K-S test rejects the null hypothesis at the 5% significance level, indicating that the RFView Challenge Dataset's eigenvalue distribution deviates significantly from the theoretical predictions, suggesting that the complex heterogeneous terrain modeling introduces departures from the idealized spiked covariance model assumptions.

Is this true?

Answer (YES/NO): NO